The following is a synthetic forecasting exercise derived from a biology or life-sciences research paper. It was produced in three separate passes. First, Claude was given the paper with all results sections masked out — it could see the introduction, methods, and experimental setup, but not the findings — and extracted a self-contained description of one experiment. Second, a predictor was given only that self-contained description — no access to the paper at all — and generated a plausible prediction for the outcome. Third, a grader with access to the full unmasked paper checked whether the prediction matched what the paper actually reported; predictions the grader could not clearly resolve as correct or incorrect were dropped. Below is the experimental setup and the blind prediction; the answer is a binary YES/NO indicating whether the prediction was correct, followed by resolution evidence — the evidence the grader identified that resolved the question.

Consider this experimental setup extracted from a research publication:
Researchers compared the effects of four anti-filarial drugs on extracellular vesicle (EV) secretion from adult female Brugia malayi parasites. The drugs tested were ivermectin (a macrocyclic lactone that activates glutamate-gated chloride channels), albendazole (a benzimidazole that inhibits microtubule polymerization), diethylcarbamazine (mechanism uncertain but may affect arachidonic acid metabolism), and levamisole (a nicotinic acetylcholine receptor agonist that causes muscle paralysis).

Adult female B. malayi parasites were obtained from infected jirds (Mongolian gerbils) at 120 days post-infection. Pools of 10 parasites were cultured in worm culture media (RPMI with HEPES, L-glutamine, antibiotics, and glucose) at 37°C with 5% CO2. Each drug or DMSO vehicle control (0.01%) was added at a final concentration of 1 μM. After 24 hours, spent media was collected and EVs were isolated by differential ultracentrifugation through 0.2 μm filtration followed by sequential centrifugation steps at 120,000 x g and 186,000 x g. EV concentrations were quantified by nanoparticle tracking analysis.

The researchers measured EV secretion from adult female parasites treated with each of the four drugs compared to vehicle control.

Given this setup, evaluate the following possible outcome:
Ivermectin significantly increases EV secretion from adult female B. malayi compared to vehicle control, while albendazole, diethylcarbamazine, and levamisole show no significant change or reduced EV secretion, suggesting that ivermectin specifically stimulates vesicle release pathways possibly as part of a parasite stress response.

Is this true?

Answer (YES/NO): NO